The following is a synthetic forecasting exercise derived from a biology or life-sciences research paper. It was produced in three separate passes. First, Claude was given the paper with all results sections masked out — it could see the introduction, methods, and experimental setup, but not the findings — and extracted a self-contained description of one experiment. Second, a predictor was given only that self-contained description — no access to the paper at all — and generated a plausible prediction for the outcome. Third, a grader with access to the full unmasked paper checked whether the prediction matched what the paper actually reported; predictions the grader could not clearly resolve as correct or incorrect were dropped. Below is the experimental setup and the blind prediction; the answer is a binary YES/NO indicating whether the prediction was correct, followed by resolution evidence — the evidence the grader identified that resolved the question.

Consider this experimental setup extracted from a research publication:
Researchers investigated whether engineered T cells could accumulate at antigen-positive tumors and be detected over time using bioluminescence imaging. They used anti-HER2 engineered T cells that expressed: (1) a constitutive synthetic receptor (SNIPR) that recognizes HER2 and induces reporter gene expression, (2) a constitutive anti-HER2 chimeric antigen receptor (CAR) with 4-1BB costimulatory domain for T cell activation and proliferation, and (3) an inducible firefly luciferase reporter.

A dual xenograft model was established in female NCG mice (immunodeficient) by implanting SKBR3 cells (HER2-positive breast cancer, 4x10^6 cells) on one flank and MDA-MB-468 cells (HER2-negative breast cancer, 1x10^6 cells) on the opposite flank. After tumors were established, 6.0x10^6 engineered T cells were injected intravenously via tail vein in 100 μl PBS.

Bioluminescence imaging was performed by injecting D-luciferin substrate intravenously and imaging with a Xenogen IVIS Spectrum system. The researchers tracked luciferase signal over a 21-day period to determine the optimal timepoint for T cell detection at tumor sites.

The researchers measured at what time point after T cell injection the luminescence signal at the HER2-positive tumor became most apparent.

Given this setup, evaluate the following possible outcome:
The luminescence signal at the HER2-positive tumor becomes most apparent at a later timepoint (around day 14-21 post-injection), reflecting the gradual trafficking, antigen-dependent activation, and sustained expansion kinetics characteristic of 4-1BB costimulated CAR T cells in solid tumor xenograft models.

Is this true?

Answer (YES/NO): NO